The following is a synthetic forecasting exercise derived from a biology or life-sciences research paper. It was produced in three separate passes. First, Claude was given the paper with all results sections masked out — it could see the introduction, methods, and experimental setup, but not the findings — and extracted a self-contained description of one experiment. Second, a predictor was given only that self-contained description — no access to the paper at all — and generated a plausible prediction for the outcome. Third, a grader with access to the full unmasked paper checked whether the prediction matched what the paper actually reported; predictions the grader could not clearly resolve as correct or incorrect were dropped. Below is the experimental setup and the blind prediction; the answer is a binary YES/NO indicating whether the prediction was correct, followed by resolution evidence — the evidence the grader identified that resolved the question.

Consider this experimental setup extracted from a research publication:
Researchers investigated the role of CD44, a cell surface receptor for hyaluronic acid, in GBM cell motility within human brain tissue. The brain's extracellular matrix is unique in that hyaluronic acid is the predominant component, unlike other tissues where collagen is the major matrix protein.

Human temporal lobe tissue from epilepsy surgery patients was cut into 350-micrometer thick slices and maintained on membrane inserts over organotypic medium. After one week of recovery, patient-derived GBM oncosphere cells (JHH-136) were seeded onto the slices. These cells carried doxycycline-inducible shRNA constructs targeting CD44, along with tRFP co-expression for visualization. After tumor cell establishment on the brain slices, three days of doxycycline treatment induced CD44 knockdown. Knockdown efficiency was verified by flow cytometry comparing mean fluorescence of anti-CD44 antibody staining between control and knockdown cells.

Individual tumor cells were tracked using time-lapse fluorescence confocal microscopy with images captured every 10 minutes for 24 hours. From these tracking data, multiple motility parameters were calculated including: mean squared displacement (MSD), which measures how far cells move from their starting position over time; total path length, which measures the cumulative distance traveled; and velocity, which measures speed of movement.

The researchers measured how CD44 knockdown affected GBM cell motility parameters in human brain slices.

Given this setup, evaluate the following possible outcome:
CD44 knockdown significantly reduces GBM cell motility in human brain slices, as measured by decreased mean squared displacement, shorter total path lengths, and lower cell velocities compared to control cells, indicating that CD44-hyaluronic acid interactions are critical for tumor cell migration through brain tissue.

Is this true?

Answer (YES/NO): YES